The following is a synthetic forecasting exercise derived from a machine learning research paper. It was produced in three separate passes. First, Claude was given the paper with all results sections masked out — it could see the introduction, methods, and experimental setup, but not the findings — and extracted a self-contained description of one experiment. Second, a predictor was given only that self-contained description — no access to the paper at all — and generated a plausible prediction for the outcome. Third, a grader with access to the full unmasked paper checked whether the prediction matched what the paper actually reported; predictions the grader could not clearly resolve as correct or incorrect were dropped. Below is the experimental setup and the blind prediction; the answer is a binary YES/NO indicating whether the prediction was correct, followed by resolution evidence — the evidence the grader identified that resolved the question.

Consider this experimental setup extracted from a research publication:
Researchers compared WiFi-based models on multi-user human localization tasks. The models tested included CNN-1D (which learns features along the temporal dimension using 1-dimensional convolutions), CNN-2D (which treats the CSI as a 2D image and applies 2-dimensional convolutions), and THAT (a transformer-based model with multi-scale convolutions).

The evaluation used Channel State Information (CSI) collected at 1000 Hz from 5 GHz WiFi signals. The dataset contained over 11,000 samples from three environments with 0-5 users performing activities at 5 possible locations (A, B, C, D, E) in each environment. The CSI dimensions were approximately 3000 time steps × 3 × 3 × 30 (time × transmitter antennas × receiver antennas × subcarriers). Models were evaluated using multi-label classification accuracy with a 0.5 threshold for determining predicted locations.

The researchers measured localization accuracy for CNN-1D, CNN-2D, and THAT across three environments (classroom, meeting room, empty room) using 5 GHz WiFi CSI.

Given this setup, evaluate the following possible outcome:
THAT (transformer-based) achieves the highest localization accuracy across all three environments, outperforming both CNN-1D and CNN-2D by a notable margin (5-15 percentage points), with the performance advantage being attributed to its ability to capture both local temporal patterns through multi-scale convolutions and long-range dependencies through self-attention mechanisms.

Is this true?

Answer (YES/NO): NO